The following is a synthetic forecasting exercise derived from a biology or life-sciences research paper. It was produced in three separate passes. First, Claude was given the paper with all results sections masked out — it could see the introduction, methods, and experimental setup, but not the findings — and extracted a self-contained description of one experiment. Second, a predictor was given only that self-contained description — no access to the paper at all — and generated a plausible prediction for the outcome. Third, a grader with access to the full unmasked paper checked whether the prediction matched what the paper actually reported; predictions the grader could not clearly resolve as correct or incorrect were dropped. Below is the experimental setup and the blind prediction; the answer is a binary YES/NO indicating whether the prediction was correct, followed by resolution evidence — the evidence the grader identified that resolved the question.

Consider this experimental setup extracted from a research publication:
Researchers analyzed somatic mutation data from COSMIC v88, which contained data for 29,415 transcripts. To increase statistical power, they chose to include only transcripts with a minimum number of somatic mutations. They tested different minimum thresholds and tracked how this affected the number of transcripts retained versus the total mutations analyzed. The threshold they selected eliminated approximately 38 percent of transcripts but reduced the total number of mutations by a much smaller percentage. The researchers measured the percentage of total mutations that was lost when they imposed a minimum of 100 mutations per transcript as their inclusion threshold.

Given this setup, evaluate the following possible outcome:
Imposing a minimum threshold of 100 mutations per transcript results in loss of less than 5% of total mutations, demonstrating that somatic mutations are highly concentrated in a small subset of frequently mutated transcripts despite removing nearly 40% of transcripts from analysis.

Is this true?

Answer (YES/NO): NO